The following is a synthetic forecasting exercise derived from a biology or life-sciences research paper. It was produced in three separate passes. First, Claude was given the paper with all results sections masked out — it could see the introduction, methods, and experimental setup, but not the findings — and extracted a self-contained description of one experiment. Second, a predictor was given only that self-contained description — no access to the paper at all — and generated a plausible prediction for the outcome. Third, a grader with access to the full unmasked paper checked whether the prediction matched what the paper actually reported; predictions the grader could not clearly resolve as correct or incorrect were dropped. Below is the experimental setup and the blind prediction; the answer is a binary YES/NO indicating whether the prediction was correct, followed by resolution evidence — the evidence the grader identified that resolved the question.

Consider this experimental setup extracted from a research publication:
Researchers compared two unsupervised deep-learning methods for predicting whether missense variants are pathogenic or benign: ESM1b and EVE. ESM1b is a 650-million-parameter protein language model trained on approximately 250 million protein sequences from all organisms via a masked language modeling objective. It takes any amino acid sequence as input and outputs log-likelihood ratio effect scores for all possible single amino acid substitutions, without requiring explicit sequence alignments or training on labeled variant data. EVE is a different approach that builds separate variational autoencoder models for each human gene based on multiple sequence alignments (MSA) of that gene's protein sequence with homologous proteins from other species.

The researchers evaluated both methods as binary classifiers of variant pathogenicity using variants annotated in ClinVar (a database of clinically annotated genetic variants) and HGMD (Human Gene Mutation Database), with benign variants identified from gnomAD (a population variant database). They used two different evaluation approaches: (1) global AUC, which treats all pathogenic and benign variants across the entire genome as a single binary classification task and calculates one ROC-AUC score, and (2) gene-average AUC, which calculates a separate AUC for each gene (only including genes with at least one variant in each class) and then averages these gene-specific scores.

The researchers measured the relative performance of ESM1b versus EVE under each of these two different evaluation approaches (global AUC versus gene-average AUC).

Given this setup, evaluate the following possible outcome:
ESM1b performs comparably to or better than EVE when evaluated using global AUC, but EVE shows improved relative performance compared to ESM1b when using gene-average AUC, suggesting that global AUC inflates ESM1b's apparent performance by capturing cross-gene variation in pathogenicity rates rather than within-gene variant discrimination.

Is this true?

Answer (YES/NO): YES